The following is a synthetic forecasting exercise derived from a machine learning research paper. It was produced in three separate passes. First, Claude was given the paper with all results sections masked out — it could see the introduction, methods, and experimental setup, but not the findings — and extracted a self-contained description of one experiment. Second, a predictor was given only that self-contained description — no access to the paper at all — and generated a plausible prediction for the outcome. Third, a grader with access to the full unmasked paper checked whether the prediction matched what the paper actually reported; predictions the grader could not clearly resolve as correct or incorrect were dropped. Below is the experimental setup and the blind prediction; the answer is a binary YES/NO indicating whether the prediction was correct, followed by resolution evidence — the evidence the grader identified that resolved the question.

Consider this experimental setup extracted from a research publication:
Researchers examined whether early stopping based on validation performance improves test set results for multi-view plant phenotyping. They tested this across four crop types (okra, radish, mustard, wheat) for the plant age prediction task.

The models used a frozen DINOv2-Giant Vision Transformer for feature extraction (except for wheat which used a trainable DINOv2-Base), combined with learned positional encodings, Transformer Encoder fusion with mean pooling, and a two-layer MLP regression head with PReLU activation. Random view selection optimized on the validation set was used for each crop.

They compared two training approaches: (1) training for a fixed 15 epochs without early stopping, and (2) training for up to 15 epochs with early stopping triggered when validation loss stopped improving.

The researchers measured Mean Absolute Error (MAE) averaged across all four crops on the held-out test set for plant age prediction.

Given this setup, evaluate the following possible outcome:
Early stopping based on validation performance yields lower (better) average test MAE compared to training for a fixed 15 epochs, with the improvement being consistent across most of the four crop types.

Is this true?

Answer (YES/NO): NO